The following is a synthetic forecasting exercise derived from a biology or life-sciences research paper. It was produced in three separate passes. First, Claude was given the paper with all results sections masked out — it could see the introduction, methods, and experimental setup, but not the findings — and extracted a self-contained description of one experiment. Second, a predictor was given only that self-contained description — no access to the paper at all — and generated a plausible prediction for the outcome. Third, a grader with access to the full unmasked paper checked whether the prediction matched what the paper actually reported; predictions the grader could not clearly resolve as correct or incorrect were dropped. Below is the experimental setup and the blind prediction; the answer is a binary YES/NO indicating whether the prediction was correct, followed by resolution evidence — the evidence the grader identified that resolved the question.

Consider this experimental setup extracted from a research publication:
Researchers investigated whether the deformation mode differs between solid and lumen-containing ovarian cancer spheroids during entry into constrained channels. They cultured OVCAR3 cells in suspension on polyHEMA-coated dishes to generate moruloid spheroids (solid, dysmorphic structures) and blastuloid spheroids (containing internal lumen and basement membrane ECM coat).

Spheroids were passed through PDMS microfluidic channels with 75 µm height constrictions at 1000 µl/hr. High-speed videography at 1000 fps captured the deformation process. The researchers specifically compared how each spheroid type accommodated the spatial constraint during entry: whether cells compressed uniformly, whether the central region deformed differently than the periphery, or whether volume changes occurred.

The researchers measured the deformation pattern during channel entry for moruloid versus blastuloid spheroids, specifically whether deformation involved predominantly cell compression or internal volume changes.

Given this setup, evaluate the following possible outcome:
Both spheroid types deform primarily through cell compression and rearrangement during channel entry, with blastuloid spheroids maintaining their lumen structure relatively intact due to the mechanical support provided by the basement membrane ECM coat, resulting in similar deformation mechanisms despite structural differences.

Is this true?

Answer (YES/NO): NO